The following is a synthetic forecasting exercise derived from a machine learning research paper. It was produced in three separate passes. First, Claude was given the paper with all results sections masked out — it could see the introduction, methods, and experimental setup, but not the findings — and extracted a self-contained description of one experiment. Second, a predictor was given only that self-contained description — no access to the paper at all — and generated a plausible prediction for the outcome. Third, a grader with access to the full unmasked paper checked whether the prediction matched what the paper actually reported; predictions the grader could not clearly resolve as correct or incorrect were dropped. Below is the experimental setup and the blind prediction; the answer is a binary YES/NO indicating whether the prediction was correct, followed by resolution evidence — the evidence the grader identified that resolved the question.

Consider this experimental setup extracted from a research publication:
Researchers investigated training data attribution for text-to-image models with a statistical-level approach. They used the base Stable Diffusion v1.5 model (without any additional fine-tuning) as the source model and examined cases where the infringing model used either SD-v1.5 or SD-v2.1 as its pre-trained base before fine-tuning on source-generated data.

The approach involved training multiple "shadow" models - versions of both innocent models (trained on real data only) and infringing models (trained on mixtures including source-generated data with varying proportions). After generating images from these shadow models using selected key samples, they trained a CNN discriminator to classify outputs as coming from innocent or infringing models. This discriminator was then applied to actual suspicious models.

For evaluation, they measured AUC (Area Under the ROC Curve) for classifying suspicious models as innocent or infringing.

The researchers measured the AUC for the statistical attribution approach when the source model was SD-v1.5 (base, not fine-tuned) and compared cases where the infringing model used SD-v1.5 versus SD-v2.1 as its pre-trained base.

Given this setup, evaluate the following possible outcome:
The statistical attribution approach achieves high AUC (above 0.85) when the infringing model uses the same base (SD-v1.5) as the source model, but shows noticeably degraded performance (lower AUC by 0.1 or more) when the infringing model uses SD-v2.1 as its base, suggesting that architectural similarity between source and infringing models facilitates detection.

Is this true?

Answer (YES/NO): NO